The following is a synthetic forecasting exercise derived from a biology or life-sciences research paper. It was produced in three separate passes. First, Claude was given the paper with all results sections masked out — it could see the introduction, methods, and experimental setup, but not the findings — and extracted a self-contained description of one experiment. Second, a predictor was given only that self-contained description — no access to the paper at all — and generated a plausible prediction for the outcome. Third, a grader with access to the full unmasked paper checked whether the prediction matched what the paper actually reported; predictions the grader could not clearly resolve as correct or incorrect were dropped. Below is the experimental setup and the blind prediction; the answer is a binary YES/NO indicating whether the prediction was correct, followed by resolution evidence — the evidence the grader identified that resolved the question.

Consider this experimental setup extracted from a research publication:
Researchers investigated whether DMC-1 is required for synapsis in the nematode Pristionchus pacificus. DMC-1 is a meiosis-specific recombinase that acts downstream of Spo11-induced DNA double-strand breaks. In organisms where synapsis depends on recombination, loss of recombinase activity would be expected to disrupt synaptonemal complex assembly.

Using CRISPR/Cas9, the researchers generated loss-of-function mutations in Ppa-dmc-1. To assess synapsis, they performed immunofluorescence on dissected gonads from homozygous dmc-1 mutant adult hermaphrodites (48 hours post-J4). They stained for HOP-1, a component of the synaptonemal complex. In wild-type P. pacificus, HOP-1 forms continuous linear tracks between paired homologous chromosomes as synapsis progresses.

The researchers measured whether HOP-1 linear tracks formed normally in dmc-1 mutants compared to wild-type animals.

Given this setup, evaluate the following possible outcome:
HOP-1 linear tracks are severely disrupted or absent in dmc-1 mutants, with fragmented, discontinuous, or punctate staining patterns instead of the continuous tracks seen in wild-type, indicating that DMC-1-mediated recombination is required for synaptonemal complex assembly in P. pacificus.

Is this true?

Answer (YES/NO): NO